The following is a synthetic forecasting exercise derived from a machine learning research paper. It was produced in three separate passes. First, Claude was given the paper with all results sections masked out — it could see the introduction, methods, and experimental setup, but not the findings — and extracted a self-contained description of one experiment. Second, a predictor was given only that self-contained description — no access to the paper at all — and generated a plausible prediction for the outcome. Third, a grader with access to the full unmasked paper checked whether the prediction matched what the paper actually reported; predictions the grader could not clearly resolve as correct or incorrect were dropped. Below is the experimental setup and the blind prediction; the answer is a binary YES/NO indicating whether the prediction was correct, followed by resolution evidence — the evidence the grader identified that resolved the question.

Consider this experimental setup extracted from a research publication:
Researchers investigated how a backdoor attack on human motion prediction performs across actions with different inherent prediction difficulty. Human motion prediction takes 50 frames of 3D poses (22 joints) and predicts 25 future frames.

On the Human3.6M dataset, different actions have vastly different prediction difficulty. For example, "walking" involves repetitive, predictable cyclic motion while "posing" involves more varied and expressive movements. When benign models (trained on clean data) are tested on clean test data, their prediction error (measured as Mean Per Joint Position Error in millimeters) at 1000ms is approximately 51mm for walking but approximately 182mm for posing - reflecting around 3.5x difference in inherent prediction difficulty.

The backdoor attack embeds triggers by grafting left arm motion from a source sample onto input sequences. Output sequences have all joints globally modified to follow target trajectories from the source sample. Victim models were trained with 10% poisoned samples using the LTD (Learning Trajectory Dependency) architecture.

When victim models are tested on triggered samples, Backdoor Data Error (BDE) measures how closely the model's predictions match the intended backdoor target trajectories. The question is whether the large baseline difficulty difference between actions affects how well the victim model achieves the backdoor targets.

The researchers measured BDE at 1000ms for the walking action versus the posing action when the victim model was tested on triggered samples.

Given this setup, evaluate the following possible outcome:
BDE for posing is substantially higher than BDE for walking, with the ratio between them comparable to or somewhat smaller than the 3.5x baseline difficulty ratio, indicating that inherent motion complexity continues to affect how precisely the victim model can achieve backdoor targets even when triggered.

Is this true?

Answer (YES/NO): NO